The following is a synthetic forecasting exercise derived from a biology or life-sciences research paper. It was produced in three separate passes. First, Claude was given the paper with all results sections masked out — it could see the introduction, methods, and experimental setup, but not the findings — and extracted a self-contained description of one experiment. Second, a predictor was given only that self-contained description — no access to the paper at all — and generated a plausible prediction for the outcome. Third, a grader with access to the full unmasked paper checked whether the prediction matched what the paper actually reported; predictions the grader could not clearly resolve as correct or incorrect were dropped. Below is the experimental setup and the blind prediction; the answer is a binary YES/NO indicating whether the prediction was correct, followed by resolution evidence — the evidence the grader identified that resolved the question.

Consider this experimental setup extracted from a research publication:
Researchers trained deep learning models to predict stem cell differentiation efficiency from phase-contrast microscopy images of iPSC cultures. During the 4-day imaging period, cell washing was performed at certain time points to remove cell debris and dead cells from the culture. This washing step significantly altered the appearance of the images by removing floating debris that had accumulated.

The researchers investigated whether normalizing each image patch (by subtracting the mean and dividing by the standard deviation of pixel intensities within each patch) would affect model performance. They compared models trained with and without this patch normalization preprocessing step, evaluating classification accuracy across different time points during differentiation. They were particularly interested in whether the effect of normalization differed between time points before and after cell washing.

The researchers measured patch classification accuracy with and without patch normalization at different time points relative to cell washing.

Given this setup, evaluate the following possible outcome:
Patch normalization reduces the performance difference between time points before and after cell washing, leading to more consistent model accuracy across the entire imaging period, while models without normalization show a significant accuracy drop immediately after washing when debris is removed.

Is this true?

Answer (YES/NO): NO